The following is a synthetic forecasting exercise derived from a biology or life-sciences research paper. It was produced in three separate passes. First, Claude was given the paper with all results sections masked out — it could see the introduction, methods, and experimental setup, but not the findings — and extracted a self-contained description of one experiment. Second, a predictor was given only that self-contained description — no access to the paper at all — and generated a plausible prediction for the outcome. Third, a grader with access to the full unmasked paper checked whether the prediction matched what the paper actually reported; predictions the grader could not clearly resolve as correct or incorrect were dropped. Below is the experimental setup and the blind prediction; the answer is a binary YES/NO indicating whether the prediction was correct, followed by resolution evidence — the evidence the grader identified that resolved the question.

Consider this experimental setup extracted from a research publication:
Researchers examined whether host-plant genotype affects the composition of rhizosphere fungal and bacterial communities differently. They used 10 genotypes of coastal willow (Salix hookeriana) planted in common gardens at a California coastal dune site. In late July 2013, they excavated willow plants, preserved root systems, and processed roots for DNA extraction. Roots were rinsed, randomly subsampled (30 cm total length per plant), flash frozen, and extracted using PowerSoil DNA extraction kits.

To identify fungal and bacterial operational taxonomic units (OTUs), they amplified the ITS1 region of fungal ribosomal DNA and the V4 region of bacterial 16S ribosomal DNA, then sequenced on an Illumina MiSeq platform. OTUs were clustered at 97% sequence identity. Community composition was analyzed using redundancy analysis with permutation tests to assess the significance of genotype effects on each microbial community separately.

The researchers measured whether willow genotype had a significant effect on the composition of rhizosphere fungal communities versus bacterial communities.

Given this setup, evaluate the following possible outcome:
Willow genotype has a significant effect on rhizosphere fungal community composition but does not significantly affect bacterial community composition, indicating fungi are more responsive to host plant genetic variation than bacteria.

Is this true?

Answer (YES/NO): YES